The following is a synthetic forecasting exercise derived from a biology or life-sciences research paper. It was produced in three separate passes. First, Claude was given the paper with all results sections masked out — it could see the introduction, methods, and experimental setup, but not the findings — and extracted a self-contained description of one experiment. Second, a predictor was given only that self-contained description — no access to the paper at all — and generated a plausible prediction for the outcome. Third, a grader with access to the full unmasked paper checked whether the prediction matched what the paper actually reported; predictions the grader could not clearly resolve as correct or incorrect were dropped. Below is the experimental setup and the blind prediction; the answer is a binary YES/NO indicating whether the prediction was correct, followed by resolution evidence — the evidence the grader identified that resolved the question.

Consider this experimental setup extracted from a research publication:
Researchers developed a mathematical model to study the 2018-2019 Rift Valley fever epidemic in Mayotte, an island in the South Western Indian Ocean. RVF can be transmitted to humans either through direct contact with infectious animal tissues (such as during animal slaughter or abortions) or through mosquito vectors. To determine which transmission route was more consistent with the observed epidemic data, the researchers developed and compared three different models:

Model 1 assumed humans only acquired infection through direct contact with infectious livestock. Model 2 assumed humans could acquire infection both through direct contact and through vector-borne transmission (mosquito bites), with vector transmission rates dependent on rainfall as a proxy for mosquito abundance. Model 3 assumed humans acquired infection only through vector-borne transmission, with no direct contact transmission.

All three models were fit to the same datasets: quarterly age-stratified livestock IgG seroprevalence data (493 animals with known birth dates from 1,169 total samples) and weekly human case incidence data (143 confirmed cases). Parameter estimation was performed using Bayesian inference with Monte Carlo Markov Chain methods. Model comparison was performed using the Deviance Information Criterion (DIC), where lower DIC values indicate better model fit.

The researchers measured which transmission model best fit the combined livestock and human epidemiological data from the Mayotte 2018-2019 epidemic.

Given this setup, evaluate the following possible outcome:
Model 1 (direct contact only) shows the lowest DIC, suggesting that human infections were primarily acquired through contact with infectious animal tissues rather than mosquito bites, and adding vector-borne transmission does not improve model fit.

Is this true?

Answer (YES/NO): YES